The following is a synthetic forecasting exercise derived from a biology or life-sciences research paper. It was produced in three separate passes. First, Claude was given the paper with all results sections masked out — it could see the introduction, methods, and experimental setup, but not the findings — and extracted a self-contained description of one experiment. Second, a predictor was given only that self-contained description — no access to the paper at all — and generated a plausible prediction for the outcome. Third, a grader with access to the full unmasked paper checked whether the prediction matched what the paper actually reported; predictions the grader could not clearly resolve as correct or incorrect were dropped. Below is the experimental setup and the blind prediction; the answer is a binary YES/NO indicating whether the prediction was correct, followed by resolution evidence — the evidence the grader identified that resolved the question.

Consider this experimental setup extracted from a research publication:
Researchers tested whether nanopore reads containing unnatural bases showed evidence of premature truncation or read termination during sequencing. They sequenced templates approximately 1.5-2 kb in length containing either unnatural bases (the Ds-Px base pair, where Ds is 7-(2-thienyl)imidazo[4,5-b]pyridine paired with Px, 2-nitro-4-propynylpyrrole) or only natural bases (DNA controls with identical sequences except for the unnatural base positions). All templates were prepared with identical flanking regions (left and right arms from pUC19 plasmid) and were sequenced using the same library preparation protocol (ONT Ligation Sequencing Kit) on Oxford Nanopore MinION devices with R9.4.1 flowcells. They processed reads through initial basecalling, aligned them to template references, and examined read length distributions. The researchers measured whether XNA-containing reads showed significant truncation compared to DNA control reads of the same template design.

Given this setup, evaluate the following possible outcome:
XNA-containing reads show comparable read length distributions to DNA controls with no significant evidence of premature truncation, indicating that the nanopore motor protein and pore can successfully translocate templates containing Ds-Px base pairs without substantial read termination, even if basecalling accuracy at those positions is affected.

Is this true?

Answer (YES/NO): YES